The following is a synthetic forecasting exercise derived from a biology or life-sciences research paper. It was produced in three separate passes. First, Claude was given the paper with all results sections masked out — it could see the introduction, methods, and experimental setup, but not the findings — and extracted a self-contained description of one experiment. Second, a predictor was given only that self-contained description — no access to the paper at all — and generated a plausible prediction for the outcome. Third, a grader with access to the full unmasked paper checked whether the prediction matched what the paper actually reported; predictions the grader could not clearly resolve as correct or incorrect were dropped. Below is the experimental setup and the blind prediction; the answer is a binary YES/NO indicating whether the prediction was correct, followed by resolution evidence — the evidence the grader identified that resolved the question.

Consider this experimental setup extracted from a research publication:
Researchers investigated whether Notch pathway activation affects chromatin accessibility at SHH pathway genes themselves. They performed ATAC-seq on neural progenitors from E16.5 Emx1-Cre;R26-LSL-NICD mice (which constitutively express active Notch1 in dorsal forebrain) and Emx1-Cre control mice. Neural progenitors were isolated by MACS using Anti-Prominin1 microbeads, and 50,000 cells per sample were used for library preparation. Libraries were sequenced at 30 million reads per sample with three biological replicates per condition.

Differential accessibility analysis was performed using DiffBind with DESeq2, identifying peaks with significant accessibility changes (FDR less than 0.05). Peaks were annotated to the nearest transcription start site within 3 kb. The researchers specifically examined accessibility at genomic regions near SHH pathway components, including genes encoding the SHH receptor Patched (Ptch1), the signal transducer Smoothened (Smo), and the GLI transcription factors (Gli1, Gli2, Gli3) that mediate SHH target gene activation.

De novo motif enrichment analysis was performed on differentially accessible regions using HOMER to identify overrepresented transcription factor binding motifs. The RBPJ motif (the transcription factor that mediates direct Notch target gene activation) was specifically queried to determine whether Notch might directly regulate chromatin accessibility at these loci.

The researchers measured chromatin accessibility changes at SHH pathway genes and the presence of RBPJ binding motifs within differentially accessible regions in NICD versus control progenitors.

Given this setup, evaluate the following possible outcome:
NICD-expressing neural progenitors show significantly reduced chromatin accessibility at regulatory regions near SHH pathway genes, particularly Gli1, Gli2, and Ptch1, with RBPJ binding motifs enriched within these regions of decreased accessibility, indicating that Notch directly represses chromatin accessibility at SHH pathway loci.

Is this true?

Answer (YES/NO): NO